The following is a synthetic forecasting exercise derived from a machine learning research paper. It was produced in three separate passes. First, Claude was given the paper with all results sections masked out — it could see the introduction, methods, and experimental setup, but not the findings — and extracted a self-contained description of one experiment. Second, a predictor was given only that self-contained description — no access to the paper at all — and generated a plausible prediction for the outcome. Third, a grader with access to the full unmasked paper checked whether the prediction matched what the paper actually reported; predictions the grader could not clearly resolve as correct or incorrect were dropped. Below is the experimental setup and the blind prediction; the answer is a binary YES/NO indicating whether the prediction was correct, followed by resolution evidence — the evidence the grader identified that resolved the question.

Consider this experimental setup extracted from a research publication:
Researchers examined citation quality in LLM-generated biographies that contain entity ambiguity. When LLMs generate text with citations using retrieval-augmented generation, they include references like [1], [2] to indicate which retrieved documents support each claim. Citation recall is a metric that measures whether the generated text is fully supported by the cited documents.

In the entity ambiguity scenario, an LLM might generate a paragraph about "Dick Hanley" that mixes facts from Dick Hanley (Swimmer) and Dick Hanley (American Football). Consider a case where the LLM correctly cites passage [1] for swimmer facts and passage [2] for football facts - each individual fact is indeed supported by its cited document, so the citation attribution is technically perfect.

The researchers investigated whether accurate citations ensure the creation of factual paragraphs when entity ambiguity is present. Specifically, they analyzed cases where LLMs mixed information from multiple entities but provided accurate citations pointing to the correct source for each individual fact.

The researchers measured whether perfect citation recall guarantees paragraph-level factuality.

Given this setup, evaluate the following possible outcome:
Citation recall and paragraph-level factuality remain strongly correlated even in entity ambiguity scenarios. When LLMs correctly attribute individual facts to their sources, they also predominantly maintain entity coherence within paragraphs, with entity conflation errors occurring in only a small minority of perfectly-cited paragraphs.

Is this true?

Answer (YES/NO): NO